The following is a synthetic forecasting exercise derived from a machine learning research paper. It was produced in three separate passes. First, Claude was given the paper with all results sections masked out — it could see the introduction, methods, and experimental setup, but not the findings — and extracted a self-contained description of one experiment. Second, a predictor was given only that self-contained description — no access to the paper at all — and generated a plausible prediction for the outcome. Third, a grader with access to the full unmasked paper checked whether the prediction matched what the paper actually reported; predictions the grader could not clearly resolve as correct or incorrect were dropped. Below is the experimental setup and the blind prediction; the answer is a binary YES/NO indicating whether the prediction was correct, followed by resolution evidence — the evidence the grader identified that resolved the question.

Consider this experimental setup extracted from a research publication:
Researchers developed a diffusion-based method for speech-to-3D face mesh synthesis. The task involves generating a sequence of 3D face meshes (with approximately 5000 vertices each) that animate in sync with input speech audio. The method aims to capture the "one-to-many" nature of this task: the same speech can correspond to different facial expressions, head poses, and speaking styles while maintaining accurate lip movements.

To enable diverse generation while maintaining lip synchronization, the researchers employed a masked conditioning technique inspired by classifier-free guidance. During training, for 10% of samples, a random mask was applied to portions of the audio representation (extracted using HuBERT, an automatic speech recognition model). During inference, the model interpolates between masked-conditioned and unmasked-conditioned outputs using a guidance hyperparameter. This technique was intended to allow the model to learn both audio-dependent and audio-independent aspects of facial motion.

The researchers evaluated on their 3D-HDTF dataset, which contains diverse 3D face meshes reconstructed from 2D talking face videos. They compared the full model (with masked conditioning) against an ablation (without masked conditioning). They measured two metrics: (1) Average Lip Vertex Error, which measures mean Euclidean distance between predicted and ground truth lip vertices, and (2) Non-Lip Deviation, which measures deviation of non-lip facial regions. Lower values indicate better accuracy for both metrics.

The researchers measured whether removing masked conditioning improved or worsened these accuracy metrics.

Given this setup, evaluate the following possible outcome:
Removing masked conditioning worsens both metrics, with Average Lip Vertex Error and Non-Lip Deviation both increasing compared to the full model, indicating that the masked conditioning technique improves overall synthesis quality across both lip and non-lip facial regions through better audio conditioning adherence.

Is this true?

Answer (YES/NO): NO